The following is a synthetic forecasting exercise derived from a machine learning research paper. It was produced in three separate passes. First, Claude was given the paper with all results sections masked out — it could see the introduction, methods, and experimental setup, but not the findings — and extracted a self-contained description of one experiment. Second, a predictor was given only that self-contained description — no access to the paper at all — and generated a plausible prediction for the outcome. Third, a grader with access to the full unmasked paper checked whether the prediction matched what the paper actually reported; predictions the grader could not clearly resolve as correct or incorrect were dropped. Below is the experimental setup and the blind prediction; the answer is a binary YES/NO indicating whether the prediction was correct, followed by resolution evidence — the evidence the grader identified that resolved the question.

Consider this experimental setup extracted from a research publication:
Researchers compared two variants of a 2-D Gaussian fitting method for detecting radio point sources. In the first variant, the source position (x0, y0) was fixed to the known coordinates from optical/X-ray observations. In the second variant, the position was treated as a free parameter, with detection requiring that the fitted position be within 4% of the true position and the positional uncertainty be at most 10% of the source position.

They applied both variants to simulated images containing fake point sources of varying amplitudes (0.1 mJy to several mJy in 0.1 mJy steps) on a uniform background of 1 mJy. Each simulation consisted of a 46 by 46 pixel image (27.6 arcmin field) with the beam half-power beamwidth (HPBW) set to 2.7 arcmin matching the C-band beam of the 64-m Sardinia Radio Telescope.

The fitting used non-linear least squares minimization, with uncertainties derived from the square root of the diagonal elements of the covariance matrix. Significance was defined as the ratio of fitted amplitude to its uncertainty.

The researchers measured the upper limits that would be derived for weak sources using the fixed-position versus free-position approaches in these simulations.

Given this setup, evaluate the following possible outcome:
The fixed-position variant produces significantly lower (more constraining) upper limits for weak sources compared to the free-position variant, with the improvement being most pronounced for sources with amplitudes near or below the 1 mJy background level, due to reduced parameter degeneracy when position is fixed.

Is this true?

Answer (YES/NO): NO